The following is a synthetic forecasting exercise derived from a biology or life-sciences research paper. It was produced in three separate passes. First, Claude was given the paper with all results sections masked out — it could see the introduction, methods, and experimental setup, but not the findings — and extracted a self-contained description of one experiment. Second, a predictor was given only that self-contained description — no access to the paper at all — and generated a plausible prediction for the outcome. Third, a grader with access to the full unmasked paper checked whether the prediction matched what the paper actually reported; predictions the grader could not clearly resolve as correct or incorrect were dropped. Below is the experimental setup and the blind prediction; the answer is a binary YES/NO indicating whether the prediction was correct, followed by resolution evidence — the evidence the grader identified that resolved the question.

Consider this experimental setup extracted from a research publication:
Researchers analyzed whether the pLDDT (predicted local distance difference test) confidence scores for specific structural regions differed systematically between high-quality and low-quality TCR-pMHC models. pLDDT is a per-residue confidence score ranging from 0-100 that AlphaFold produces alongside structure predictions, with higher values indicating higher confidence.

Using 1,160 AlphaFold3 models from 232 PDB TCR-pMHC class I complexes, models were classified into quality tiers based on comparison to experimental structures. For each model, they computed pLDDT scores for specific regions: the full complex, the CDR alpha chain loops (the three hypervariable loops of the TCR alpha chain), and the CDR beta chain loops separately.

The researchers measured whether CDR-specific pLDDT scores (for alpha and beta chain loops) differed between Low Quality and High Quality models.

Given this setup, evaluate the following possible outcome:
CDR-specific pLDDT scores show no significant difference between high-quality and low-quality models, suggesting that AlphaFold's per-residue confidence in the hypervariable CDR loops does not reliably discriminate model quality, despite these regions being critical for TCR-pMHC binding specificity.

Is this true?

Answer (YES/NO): NO